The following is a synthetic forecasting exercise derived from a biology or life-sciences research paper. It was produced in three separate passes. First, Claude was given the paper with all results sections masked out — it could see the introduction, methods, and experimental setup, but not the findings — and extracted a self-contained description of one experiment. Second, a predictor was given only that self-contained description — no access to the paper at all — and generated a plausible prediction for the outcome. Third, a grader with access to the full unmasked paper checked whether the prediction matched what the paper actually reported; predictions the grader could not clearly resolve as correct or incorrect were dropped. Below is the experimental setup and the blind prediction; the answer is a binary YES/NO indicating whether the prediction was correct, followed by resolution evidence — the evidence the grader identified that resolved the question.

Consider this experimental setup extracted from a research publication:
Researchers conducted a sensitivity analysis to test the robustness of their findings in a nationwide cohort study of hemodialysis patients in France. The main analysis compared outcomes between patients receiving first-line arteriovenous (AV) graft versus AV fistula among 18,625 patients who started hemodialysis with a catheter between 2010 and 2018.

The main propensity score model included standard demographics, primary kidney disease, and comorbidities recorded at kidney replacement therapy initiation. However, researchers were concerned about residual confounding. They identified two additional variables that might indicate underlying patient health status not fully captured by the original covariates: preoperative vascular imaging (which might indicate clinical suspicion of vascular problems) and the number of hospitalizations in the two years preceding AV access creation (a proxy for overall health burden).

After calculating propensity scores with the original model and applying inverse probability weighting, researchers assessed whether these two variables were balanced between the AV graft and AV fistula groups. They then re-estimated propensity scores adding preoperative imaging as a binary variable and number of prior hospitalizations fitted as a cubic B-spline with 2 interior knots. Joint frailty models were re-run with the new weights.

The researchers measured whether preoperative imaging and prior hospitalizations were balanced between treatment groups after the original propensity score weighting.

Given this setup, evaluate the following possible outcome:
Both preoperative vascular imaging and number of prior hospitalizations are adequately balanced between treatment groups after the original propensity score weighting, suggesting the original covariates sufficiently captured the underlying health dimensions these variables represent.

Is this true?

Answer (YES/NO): NO